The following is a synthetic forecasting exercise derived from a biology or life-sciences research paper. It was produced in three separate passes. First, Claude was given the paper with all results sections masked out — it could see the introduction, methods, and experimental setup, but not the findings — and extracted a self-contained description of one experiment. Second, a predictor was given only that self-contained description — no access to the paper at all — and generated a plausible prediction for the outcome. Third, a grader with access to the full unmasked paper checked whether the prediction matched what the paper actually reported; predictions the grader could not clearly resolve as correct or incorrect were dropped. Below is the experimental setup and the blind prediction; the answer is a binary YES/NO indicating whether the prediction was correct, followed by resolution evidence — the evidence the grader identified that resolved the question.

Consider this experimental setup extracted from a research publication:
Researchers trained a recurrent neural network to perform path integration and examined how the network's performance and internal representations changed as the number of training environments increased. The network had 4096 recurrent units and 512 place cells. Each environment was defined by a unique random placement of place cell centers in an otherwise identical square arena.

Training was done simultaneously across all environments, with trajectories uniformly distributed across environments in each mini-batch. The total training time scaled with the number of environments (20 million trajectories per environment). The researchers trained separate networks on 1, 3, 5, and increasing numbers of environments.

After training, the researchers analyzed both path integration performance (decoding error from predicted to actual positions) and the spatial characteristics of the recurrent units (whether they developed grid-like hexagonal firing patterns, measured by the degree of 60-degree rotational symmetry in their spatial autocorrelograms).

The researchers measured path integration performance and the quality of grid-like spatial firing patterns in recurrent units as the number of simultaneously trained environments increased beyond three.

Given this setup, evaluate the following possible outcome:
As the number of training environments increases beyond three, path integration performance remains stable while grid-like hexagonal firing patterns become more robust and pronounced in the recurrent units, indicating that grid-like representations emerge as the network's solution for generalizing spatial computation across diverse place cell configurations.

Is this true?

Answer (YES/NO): NO